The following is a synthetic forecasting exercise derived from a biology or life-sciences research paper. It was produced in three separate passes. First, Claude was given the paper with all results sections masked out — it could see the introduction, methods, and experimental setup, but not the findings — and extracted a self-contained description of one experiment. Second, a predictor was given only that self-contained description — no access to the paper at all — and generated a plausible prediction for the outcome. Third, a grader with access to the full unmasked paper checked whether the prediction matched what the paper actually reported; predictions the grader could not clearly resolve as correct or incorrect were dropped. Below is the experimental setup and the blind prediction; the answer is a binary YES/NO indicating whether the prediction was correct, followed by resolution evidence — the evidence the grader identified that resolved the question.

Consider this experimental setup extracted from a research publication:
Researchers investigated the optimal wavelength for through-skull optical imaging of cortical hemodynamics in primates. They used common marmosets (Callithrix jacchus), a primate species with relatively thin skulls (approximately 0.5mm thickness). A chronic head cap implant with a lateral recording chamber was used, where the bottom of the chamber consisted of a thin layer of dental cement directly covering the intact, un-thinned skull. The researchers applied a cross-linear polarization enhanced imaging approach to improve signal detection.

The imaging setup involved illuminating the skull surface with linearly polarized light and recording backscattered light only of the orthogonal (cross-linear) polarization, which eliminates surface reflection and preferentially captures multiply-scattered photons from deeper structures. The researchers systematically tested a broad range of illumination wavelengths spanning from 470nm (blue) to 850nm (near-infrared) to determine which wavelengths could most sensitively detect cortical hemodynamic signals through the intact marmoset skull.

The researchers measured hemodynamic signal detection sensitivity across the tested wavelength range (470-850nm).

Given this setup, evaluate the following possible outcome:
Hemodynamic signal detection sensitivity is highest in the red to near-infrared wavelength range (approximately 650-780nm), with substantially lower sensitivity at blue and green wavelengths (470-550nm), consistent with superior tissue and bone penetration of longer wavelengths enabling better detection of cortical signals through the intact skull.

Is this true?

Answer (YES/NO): NO